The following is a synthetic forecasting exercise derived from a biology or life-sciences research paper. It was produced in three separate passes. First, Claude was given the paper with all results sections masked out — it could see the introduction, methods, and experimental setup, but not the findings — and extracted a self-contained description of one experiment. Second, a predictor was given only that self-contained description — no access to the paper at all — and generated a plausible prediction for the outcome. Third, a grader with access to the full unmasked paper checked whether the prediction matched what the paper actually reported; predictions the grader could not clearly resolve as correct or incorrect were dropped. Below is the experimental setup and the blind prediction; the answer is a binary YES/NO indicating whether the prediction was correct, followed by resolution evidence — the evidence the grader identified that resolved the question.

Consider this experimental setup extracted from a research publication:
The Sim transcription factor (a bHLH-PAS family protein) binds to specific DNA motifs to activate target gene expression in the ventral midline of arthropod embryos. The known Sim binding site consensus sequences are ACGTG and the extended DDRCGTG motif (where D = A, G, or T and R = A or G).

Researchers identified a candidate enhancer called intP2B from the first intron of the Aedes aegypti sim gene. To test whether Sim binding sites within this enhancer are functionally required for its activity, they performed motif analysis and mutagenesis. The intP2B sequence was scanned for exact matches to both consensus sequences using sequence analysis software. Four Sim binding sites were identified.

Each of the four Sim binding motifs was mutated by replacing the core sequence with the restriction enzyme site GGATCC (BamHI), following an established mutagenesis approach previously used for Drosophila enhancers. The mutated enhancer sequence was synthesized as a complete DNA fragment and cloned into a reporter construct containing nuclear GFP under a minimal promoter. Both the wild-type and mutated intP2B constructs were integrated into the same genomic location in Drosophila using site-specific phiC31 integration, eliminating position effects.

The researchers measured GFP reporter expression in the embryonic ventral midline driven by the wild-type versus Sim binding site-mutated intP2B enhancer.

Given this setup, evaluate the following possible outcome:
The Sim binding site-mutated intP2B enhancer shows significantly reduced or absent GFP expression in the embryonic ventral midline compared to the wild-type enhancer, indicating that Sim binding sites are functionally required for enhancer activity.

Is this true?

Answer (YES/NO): YES